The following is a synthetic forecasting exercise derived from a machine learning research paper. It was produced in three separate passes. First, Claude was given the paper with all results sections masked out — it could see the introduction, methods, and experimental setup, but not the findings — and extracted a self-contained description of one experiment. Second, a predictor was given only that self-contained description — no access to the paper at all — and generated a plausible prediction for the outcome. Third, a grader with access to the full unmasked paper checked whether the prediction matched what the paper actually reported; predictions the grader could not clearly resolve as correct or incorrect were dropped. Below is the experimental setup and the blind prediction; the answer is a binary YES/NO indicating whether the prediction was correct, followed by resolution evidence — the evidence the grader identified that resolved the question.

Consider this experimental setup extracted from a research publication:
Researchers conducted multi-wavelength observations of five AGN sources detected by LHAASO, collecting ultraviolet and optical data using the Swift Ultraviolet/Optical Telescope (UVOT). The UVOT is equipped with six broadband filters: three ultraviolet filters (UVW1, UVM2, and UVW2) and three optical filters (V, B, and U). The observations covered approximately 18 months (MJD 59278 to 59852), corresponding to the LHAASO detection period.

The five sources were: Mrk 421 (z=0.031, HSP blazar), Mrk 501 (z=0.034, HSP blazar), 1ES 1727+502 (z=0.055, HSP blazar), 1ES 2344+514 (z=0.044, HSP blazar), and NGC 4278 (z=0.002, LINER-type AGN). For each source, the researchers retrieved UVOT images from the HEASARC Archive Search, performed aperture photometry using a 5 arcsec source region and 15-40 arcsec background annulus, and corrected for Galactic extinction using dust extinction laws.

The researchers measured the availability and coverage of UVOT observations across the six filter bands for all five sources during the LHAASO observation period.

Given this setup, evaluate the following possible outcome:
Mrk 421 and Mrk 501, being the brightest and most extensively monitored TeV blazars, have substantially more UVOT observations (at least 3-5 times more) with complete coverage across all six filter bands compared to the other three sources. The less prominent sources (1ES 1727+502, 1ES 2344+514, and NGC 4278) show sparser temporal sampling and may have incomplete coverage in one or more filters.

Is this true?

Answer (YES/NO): NO